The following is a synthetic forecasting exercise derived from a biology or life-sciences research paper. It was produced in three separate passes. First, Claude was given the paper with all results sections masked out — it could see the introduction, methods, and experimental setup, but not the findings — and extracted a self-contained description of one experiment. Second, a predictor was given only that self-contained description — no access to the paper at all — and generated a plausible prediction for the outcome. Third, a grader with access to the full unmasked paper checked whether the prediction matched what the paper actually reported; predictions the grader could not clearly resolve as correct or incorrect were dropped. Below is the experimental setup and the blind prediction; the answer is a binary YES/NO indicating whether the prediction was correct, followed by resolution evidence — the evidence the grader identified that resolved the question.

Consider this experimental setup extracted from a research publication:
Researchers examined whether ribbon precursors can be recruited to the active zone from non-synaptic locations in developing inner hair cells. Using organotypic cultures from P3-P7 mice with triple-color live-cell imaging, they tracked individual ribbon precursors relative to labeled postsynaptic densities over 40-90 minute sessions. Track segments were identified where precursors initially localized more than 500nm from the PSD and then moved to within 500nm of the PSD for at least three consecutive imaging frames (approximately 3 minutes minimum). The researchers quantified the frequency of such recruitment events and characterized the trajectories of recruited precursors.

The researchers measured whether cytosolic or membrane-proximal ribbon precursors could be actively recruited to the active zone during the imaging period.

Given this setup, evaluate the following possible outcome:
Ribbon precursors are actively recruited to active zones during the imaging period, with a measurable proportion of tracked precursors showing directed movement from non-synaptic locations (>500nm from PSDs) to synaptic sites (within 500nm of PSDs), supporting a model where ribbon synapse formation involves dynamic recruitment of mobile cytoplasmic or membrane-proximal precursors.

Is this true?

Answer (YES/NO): YES